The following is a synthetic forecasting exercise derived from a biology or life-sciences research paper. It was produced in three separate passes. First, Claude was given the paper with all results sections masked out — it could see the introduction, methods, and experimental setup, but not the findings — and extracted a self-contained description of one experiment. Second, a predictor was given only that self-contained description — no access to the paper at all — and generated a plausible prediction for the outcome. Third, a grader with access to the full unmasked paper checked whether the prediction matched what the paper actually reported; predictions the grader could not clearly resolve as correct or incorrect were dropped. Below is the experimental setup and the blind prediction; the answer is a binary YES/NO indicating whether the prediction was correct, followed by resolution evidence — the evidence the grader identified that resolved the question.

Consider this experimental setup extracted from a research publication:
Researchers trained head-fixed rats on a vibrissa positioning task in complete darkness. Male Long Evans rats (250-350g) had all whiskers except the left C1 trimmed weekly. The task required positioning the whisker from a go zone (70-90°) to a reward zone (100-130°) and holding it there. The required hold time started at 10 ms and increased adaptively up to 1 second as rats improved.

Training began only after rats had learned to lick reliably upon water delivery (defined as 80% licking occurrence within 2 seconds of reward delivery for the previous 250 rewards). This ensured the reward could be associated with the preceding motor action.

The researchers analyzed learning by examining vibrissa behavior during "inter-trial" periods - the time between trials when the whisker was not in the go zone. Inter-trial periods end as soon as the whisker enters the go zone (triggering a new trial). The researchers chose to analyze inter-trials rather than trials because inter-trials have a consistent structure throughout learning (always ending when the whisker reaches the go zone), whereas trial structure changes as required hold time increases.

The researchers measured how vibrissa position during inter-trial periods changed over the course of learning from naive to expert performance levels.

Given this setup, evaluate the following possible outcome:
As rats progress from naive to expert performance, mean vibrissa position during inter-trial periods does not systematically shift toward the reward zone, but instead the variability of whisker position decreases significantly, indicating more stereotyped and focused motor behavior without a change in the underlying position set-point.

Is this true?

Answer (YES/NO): NO